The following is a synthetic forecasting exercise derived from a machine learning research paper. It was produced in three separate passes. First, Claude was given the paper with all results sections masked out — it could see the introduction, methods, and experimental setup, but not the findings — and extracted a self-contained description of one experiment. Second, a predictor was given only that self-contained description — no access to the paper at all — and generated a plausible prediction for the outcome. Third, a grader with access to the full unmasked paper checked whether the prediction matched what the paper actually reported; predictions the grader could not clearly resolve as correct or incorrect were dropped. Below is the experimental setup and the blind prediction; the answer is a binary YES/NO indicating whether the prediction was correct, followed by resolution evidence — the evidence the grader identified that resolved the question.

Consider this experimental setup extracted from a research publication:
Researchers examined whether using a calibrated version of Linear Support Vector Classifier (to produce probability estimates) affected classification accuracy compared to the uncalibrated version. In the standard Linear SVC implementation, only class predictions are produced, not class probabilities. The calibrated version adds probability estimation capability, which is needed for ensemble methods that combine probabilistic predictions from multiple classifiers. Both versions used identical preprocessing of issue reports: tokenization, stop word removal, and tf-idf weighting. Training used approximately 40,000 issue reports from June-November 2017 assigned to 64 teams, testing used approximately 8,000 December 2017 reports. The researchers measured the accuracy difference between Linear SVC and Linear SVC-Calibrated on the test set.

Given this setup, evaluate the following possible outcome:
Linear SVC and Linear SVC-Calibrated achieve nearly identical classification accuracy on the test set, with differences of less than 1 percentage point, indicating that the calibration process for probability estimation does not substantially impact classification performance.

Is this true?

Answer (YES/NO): NO